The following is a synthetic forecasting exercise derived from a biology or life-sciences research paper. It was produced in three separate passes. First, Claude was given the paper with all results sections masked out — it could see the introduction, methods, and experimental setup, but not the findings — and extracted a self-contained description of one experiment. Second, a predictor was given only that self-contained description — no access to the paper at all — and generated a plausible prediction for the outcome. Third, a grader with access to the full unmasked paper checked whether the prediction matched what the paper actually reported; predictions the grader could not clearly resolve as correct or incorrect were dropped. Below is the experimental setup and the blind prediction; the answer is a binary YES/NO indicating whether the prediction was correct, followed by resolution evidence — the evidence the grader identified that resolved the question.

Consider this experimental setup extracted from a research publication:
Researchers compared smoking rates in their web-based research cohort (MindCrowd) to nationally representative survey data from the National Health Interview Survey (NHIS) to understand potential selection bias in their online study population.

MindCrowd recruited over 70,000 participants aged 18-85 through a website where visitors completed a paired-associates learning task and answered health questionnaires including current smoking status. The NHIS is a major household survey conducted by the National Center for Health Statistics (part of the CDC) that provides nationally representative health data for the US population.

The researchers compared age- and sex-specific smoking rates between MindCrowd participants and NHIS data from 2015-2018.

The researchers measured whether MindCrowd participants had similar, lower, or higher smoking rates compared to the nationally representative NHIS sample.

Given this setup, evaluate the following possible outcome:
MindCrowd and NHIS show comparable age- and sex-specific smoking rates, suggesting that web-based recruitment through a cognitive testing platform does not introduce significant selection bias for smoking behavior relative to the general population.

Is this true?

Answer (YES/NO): NO